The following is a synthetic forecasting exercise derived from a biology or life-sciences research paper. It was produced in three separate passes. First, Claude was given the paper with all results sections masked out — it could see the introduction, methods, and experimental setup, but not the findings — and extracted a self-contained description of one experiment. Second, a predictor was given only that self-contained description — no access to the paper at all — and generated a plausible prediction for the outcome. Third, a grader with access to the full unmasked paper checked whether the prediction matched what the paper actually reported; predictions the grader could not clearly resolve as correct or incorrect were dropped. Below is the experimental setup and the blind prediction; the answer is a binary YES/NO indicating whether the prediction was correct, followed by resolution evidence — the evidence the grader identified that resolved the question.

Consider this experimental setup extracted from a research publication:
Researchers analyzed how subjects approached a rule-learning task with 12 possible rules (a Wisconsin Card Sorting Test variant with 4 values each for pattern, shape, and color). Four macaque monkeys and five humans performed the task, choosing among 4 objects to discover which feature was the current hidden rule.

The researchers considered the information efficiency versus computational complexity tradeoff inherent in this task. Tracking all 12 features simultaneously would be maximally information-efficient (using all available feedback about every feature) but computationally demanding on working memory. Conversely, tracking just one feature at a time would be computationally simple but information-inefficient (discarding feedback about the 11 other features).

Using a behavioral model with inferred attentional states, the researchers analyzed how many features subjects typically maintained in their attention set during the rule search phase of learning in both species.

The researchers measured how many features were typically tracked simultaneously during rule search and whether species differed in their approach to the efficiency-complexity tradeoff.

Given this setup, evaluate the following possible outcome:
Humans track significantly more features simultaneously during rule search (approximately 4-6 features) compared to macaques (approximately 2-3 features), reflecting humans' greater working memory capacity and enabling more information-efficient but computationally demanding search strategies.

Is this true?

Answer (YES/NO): NO